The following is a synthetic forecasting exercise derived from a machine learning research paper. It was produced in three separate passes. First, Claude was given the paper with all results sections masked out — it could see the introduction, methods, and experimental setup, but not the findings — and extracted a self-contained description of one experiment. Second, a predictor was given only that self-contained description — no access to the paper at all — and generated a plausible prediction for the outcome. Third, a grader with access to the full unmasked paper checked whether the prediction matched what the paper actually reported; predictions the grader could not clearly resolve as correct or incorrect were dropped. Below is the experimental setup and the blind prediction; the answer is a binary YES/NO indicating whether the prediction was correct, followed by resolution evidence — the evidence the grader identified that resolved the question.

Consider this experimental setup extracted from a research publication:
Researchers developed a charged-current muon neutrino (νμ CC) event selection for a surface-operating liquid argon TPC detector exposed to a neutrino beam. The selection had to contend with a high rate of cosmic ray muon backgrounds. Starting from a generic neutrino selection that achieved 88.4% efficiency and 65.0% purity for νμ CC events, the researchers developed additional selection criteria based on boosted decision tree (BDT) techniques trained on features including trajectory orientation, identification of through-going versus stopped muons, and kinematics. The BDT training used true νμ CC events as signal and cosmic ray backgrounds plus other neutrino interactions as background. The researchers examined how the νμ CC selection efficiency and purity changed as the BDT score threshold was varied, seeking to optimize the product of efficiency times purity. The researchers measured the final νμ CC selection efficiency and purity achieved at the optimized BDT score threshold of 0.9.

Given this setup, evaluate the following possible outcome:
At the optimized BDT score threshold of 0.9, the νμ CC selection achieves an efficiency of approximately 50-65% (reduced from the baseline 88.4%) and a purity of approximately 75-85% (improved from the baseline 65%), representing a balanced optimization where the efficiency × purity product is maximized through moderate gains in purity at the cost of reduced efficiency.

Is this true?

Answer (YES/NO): NO